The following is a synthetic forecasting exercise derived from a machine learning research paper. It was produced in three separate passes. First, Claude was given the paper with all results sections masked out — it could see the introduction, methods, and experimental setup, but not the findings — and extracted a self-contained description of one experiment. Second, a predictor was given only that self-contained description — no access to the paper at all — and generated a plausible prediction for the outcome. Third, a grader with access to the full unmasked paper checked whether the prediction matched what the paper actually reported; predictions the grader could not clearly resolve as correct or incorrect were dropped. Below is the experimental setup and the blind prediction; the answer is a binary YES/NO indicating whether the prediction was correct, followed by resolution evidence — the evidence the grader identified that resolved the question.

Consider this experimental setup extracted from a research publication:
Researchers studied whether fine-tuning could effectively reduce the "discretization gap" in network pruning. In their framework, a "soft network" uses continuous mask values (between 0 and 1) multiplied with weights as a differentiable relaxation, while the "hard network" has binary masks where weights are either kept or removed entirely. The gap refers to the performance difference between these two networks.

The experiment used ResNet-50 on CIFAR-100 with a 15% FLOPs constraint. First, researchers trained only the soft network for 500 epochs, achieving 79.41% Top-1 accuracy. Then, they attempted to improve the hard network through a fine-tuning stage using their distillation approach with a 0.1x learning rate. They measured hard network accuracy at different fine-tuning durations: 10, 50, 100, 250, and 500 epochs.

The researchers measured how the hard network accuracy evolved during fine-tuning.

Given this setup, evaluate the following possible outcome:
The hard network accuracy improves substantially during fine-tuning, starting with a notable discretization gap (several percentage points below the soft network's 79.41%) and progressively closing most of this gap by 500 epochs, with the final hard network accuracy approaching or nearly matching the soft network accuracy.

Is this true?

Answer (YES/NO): YES